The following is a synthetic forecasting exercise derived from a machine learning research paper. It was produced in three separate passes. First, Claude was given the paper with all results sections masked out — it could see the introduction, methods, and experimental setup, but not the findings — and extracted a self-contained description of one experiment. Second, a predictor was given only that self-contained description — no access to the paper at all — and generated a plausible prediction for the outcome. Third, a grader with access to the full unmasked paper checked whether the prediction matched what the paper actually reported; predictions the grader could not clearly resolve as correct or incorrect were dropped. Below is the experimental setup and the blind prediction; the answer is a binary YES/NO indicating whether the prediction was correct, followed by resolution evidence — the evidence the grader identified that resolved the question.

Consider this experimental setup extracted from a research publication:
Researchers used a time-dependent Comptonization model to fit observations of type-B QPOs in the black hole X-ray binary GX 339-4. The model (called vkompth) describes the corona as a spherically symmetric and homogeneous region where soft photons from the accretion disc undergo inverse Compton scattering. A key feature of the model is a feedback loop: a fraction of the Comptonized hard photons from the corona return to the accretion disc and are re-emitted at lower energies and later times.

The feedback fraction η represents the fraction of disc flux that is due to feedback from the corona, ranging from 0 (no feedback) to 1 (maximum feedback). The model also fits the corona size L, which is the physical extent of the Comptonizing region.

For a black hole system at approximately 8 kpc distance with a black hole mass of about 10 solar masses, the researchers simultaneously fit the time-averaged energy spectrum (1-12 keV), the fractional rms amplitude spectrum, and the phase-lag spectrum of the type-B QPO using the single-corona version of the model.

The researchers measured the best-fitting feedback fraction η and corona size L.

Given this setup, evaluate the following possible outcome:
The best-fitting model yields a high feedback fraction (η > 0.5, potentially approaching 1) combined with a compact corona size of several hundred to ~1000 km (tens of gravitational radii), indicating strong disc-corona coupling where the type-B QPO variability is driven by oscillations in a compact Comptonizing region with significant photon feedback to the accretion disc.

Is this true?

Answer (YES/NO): NO